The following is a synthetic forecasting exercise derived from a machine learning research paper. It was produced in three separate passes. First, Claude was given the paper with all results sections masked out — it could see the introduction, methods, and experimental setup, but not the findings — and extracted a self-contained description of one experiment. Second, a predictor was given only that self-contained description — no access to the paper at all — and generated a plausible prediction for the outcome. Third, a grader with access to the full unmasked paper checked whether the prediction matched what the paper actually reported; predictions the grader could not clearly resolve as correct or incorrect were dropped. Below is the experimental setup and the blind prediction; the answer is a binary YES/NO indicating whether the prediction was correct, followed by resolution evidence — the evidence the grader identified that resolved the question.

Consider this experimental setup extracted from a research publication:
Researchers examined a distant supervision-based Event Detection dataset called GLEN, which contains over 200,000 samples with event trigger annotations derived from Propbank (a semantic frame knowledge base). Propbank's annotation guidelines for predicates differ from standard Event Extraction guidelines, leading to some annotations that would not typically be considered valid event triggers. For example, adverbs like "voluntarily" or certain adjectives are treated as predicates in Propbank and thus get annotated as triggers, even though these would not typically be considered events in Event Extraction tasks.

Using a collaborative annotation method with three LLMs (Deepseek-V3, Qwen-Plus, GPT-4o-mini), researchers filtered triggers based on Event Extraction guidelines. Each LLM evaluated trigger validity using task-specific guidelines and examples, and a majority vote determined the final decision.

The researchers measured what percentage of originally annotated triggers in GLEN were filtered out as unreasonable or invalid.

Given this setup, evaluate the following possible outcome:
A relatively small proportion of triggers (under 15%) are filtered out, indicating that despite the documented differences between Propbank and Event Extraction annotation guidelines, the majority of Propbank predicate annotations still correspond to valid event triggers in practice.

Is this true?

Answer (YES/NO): YES